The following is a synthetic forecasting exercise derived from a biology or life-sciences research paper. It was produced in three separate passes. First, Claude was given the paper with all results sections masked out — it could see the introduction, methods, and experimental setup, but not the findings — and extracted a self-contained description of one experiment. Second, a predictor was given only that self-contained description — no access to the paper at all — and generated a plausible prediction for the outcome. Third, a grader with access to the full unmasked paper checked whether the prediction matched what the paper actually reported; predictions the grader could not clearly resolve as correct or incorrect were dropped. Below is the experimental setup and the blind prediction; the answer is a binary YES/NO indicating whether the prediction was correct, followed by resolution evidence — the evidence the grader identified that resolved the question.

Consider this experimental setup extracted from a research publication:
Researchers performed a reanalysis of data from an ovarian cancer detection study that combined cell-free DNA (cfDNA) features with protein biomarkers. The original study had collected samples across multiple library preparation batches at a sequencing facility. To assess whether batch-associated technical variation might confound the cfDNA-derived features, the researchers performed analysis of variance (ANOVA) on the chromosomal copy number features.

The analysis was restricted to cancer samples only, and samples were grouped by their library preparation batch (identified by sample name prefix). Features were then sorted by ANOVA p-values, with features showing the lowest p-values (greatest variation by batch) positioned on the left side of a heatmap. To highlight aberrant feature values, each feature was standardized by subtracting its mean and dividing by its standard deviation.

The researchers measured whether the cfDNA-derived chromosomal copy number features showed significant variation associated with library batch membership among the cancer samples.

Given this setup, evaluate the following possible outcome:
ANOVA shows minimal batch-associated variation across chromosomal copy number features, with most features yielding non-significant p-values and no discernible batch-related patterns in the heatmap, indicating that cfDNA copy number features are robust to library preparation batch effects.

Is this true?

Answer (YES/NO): NO